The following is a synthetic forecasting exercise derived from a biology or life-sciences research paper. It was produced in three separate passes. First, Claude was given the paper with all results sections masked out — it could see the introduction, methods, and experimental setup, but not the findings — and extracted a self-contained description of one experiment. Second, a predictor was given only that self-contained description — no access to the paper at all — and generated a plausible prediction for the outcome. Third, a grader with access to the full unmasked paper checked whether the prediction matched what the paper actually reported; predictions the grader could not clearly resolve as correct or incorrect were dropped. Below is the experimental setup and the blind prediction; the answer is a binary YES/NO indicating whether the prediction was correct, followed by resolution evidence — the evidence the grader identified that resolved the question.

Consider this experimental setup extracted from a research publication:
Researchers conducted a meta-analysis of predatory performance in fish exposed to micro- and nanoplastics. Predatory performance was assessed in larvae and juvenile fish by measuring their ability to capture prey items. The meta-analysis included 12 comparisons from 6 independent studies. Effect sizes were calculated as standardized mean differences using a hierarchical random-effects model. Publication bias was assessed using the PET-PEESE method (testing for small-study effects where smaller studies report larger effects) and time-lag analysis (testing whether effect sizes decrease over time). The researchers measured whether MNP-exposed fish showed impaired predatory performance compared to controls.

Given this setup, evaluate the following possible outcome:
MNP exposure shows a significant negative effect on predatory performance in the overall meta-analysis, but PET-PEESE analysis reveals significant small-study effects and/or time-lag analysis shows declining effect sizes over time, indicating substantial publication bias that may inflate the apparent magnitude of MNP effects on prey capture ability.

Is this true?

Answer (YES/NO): NO